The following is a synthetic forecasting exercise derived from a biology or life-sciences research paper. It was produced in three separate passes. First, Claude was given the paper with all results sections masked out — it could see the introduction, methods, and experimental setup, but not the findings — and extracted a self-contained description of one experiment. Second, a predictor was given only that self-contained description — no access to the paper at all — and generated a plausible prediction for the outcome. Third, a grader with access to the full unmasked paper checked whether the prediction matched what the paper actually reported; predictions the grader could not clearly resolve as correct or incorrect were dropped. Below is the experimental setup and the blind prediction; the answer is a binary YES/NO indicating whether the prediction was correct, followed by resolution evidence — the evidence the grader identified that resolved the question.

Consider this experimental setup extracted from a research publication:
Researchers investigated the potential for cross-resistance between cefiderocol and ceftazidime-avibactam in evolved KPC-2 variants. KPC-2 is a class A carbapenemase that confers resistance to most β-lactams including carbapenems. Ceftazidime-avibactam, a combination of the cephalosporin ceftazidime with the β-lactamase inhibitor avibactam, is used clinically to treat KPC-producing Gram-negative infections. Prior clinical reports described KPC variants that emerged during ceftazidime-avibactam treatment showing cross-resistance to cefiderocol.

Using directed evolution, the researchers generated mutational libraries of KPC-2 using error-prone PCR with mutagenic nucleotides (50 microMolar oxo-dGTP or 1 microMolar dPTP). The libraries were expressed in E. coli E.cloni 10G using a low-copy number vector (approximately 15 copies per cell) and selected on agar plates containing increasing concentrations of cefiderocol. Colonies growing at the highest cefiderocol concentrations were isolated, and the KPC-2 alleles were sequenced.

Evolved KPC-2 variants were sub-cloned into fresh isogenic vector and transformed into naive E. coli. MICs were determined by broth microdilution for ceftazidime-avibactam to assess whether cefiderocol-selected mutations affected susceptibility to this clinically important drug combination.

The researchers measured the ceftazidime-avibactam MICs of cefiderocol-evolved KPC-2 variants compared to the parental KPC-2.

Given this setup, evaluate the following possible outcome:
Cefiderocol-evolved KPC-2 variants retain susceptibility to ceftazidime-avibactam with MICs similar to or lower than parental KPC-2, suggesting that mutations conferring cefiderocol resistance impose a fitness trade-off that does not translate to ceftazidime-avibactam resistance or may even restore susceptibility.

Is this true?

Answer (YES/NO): NO